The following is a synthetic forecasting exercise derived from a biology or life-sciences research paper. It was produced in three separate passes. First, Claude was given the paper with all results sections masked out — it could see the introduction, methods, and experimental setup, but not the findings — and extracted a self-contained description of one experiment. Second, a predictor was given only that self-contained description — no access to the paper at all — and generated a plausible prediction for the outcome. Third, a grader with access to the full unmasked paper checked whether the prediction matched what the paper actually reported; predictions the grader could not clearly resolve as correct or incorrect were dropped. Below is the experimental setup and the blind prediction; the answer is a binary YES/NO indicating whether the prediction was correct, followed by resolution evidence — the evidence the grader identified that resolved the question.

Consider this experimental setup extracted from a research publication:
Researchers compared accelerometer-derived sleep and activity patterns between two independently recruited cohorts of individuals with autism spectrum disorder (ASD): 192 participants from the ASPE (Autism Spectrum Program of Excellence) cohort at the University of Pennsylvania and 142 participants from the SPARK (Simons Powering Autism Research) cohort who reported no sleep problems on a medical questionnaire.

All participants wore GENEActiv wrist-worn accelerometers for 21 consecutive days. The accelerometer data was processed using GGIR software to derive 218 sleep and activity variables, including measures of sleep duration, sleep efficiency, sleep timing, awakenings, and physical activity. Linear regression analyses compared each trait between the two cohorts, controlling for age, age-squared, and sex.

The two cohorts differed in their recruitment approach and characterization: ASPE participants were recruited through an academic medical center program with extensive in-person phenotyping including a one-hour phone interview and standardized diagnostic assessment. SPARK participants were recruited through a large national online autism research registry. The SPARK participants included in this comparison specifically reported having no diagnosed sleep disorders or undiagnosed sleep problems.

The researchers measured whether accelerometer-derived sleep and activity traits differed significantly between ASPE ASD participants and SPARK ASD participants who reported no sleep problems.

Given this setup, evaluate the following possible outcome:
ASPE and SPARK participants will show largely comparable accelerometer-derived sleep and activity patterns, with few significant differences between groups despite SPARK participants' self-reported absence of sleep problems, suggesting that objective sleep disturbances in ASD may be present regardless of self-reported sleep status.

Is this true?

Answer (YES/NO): YES